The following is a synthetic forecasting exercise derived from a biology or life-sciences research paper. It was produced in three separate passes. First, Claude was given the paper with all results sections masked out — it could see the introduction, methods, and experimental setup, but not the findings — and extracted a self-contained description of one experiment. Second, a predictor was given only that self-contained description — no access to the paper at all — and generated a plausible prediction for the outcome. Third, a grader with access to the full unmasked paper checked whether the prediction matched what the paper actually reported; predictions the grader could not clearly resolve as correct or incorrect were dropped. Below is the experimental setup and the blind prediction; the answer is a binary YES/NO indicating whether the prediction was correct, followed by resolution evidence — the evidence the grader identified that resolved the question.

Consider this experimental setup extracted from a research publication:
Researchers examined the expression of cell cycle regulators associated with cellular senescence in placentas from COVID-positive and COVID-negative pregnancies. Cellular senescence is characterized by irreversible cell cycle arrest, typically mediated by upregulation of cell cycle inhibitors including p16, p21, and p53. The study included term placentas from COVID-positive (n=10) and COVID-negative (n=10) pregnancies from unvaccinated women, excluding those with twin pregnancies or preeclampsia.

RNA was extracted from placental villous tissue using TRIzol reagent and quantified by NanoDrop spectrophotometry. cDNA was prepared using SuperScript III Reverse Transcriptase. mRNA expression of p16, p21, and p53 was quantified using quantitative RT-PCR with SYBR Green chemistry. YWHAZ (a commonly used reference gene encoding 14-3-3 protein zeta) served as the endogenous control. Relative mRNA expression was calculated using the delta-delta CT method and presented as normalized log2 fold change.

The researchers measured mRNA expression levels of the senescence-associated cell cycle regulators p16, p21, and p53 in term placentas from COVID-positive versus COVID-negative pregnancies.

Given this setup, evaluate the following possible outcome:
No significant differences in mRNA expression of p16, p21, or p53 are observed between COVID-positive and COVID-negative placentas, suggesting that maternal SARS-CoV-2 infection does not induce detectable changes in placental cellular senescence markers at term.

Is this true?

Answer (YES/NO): YES